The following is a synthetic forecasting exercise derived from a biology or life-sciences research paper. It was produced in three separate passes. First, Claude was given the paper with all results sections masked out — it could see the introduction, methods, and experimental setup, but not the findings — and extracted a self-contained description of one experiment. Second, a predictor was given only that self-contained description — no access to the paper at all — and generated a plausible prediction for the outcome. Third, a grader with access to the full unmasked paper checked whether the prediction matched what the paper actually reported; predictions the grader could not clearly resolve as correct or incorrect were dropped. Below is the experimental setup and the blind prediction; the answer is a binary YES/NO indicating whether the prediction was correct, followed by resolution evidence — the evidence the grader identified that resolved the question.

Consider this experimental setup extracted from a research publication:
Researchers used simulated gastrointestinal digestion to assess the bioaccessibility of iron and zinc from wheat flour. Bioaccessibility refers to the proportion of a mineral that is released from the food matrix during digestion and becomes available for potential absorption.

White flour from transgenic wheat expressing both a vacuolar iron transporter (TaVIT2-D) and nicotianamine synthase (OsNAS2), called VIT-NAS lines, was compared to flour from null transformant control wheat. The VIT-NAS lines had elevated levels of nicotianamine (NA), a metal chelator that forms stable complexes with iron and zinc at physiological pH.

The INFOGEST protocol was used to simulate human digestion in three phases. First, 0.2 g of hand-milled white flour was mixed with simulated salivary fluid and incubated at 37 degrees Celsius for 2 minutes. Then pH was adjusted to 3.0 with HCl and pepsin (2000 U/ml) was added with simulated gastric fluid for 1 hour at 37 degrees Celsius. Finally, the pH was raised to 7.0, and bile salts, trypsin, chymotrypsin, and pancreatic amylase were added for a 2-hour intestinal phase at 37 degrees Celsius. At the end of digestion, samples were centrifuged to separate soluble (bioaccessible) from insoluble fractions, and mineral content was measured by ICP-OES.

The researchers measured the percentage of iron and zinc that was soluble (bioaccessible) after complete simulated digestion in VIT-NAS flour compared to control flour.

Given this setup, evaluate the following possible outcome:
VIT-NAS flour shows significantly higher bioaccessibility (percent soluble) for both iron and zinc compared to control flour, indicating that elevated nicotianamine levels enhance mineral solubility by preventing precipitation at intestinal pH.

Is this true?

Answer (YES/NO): YES